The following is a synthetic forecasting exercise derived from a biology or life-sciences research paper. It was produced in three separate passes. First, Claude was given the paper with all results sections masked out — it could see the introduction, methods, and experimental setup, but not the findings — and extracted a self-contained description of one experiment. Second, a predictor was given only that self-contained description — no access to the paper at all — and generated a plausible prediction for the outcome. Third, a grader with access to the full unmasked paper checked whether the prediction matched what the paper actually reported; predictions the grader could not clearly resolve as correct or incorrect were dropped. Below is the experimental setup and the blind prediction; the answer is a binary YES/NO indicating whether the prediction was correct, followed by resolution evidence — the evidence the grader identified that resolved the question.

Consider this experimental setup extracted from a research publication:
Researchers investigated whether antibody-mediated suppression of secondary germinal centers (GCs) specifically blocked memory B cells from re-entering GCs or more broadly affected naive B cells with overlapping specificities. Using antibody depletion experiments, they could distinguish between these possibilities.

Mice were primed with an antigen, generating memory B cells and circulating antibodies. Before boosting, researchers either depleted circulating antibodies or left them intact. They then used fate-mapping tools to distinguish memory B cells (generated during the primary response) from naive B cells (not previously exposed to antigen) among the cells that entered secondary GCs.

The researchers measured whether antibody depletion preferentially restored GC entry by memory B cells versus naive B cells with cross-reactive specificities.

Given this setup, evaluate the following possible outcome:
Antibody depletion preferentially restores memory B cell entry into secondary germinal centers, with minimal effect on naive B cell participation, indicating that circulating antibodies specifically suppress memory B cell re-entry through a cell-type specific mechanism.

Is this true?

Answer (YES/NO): NO